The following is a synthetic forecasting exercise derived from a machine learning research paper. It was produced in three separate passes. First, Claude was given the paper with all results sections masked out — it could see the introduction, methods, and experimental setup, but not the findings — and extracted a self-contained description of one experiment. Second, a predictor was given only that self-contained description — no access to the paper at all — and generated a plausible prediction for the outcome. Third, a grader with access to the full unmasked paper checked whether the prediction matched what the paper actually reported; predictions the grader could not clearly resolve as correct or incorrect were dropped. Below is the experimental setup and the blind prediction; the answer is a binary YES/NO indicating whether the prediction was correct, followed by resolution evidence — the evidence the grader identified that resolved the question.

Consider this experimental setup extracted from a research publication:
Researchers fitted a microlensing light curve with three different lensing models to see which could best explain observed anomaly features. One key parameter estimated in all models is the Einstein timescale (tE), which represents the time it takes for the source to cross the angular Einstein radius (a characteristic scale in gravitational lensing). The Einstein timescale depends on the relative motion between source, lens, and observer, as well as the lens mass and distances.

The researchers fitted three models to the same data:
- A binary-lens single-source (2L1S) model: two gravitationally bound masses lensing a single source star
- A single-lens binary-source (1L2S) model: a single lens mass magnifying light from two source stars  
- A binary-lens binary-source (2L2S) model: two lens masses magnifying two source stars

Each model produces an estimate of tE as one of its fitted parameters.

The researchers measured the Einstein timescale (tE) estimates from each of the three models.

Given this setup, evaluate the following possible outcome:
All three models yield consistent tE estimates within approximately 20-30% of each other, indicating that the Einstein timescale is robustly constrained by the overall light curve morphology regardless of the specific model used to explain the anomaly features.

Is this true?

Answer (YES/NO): NO